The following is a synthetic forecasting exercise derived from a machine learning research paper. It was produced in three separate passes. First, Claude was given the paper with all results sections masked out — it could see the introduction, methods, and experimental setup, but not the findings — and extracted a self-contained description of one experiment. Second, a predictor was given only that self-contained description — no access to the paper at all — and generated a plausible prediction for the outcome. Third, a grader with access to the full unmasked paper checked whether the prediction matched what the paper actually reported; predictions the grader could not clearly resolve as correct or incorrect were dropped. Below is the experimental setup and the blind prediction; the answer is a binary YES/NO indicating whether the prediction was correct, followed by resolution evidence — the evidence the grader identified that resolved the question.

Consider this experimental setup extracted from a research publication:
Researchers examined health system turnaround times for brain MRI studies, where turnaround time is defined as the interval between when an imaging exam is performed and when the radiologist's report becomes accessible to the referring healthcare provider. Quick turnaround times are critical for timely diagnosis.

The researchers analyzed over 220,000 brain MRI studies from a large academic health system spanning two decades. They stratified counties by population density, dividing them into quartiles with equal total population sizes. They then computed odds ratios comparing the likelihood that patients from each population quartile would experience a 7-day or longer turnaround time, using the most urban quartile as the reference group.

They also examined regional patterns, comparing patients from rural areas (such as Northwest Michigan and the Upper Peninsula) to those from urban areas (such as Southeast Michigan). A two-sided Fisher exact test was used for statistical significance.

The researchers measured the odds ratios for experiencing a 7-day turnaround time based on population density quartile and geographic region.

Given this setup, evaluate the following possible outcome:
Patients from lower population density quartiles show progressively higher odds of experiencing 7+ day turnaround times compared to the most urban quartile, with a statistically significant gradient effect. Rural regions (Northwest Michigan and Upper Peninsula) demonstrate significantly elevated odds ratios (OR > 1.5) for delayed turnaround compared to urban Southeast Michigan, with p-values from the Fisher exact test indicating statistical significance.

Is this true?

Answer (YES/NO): YES